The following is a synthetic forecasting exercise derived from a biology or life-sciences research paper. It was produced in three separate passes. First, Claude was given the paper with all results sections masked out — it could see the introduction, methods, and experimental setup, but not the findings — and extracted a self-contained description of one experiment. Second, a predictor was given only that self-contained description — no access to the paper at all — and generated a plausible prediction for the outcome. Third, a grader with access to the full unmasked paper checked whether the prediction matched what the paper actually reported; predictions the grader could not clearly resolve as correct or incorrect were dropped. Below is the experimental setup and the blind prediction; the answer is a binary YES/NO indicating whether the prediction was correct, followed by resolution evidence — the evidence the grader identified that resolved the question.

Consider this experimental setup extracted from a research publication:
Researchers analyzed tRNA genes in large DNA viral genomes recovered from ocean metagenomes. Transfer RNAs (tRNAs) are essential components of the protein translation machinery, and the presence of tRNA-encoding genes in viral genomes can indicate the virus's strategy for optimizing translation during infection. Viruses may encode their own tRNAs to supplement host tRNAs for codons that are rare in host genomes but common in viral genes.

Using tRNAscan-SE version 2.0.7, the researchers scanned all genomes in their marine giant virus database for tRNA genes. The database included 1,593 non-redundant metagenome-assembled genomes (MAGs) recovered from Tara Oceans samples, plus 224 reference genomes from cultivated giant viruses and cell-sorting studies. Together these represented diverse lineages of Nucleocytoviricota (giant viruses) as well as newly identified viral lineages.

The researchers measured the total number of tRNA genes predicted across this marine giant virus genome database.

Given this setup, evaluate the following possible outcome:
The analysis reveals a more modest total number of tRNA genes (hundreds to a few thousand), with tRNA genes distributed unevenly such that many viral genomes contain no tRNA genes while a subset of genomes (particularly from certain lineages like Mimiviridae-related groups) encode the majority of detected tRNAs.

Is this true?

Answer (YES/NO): NO